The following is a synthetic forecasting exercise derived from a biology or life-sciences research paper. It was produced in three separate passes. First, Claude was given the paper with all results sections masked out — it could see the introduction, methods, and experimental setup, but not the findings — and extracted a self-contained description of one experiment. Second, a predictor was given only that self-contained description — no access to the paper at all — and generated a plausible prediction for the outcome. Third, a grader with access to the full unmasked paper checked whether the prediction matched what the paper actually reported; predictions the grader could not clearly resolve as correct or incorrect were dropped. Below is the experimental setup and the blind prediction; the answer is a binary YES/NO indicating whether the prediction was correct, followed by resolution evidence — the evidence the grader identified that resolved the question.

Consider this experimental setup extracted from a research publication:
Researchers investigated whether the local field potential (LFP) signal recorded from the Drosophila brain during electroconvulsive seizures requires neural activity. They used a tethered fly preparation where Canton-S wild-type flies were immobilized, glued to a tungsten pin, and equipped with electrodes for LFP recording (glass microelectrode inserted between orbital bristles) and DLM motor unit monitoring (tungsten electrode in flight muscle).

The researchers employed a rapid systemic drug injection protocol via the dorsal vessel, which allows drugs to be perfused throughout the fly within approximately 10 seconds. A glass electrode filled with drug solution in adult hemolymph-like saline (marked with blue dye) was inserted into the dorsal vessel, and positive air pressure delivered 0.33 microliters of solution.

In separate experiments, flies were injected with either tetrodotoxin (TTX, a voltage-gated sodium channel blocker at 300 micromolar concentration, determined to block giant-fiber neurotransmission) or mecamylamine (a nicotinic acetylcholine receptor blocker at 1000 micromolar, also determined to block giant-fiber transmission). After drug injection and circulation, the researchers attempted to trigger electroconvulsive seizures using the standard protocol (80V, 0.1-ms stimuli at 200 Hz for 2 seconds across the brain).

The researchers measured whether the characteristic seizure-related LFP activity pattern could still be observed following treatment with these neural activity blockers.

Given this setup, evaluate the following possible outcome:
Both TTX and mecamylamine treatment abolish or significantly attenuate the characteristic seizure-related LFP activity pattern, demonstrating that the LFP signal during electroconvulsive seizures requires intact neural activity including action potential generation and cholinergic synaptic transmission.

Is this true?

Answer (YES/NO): YES